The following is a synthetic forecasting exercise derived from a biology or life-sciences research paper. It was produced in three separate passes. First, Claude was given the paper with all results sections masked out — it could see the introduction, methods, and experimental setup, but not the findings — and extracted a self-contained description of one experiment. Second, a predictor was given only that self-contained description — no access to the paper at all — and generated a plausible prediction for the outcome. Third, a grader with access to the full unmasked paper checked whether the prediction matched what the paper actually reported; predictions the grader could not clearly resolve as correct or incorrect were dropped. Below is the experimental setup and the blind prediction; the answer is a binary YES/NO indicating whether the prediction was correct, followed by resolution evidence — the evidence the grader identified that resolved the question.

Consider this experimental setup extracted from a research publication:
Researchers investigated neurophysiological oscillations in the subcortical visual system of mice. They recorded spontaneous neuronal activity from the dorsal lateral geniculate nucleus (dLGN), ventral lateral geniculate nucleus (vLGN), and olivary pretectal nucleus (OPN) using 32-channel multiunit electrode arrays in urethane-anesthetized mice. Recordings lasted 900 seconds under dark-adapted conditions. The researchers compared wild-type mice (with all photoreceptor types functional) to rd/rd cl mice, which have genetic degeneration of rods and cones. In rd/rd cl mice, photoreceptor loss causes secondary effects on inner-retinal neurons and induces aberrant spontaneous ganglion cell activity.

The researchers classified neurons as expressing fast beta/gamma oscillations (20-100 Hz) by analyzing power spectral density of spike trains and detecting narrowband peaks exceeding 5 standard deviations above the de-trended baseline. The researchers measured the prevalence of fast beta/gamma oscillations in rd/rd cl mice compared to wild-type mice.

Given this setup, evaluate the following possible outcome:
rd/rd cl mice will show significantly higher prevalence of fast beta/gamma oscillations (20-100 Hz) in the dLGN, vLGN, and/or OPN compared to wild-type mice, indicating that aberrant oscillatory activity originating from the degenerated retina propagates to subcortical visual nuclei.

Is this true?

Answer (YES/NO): NO